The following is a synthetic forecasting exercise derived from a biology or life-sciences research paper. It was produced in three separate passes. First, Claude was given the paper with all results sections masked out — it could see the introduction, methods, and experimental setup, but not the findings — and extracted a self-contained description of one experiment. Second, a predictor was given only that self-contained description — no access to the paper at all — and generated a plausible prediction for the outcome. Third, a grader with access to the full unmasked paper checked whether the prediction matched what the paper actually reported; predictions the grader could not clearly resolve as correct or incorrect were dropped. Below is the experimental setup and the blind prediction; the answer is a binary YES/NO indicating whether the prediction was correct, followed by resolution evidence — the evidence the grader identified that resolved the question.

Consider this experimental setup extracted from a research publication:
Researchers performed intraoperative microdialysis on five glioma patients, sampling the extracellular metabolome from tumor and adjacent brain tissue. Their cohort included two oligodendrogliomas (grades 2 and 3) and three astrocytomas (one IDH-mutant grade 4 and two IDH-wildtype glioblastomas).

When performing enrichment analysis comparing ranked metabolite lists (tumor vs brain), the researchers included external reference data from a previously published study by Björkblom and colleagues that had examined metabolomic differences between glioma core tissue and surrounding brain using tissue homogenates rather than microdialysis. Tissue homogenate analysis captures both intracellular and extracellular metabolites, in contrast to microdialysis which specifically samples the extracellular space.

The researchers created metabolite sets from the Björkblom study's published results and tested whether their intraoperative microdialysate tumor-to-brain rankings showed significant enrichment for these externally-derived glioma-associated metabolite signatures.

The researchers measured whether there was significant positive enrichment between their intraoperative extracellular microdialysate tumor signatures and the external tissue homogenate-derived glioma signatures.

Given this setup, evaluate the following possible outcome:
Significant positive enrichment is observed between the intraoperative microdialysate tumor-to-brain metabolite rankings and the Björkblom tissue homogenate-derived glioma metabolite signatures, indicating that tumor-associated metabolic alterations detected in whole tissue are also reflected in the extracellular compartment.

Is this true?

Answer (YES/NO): YES